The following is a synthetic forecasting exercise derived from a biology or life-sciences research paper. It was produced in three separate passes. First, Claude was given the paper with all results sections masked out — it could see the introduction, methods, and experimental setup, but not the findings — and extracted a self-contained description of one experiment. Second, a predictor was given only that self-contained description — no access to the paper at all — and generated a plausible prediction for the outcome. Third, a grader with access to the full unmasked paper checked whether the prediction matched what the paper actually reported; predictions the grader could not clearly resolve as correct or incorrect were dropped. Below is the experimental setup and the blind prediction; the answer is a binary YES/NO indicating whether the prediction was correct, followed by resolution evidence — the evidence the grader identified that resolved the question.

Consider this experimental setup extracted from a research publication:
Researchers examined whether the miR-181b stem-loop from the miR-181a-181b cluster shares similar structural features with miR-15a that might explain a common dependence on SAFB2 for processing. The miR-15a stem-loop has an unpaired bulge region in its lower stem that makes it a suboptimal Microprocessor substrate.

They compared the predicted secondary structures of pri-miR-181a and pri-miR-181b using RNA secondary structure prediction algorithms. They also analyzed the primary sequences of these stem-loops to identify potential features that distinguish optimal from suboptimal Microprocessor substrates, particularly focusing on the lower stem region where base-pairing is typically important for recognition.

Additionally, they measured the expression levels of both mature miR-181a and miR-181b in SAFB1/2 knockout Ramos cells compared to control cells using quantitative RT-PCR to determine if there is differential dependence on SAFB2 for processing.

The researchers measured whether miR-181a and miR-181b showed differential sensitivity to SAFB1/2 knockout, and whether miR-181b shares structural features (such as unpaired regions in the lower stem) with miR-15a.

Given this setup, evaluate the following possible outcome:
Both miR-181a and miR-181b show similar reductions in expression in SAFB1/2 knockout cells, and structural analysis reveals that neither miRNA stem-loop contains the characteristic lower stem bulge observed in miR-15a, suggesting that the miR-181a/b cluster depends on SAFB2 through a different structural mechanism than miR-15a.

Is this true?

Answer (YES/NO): NO